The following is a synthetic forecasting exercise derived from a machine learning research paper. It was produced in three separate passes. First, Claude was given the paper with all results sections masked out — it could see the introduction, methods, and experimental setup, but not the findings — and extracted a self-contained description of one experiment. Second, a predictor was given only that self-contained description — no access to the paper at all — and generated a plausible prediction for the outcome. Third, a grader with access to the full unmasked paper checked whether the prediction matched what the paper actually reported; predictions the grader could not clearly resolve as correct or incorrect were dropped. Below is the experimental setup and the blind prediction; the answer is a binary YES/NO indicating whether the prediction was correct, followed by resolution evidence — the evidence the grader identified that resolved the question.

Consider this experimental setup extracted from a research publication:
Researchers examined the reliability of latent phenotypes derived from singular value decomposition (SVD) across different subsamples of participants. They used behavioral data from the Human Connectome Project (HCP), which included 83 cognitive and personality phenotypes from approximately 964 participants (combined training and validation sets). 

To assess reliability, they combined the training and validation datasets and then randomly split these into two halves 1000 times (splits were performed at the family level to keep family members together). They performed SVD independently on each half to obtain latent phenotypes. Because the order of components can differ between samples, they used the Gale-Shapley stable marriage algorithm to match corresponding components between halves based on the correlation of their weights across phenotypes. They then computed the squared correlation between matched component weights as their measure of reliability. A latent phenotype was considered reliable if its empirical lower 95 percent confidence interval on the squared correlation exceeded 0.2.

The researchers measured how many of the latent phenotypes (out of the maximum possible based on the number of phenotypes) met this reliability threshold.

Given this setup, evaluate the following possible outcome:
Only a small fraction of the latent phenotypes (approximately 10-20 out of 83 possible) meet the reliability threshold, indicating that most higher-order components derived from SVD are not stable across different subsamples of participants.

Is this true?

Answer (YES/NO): YES